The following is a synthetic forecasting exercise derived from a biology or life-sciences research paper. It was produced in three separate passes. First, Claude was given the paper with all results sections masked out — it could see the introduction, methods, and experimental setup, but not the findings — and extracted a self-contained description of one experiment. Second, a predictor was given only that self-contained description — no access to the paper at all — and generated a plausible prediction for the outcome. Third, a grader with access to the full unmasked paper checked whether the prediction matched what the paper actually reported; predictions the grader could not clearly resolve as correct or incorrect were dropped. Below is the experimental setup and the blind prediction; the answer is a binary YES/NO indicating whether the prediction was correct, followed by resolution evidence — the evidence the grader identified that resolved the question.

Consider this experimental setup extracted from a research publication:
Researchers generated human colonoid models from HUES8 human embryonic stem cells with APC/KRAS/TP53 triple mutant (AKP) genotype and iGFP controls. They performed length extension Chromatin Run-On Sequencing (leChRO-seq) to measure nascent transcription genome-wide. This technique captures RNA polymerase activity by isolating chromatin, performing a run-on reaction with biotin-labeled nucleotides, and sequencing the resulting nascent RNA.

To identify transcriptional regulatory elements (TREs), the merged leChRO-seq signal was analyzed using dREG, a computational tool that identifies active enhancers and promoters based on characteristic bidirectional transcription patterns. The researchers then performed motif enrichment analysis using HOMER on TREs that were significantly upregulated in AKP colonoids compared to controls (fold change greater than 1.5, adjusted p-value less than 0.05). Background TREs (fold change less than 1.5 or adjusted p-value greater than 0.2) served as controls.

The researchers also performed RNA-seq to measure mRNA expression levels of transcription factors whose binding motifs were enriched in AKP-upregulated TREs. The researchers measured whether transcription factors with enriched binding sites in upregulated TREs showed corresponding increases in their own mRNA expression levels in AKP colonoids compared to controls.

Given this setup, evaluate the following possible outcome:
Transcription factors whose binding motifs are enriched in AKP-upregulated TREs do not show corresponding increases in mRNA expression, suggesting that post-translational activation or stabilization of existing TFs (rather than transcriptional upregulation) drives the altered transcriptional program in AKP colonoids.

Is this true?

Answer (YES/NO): NO